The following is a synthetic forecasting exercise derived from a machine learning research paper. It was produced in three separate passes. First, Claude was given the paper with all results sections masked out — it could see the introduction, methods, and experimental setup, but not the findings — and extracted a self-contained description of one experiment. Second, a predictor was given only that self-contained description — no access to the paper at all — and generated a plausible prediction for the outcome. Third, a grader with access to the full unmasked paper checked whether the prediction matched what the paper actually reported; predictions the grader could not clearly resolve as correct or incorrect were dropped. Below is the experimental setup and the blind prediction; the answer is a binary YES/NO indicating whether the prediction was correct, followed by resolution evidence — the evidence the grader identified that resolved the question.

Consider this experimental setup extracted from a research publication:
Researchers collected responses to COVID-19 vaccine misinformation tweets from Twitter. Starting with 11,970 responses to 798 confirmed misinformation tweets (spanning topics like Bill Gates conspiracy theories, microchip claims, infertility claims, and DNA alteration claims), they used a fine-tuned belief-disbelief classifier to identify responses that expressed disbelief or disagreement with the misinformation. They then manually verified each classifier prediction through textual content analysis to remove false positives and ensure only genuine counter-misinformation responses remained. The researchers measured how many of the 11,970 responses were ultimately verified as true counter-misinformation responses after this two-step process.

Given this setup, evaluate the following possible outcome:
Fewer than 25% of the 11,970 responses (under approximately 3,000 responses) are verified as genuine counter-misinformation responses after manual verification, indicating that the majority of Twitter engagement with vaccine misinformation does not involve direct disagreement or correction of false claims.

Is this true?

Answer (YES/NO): YES